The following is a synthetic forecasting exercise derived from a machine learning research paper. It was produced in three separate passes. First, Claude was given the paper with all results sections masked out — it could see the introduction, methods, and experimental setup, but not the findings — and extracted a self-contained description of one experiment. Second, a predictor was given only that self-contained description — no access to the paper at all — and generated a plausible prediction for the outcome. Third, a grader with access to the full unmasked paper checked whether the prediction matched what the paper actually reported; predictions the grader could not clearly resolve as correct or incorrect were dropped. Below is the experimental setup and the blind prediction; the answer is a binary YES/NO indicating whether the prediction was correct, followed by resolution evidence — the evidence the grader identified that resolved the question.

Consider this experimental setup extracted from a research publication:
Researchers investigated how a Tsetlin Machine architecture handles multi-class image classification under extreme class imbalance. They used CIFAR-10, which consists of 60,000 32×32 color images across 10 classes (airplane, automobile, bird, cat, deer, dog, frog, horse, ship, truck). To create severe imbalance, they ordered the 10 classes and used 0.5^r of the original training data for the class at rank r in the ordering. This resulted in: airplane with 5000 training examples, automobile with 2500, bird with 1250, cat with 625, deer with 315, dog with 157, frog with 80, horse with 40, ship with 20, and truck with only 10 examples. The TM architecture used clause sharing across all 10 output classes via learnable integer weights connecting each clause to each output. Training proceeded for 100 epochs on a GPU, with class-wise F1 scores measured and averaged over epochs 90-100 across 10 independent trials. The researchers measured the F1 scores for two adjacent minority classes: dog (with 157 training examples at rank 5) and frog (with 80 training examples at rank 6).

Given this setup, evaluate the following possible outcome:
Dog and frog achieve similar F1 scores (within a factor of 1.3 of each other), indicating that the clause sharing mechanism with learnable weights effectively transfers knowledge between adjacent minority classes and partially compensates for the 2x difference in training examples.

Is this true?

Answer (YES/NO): NO